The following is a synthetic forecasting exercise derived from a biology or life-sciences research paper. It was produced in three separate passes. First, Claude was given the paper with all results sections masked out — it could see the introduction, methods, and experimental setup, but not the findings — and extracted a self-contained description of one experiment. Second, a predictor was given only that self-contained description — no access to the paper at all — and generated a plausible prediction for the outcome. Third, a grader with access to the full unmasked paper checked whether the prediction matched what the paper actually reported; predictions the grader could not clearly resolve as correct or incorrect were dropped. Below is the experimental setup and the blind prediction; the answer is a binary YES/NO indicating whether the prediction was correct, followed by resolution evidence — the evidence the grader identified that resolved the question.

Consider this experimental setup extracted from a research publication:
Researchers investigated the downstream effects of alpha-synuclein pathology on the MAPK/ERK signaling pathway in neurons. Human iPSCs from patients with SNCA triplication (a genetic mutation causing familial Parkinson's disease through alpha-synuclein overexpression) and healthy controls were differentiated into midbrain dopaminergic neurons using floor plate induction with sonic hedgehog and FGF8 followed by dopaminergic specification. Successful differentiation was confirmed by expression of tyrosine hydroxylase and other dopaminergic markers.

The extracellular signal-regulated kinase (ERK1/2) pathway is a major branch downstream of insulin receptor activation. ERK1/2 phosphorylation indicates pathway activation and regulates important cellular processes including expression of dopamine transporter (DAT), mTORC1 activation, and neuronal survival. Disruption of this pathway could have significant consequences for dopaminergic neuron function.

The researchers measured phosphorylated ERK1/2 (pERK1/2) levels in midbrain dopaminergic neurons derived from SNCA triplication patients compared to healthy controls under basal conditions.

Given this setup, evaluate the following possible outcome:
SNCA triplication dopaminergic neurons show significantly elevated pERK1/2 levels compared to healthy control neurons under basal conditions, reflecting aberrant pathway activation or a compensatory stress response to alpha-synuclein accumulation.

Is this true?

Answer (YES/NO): NO